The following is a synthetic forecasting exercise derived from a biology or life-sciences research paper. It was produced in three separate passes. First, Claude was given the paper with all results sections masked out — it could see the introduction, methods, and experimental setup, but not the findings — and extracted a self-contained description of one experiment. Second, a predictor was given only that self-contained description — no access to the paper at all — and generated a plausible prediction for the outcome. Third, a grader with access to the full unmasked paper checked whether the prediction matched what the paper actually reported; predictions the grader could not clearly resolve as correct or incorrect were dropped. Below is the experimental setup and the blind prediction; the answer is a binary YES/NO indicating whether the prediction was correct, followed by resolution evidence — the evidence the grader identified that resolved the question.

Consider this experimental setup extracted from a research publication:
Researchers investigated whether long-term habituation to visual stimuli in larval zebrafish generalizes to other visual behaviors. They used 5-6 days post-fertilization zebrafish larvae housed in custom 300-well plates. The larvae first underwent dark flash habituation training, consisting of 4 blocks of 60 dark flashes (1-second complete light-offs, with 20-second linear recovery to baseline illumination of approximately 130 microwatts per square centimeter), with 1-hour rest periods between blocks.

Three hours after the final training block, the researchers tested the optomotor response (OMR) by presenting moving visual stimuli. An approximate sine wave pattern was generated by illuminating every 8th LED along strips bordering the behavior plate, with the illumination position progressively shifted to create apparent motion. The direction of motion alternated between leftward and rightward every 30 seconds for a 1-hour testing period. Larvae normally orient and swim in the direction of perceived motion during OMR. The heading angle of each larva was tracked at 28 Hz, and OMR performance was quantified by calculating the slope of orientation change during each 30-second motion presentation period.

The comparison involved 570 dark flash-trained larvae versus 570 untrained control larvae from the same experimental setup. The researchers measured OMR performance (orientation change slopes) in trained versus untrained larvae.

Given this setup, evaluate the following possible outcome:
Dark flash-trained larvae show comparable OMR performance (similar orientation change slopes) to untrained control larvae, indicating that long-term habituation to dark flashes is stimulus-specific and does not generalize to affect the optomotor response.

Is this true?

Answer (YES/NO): YES